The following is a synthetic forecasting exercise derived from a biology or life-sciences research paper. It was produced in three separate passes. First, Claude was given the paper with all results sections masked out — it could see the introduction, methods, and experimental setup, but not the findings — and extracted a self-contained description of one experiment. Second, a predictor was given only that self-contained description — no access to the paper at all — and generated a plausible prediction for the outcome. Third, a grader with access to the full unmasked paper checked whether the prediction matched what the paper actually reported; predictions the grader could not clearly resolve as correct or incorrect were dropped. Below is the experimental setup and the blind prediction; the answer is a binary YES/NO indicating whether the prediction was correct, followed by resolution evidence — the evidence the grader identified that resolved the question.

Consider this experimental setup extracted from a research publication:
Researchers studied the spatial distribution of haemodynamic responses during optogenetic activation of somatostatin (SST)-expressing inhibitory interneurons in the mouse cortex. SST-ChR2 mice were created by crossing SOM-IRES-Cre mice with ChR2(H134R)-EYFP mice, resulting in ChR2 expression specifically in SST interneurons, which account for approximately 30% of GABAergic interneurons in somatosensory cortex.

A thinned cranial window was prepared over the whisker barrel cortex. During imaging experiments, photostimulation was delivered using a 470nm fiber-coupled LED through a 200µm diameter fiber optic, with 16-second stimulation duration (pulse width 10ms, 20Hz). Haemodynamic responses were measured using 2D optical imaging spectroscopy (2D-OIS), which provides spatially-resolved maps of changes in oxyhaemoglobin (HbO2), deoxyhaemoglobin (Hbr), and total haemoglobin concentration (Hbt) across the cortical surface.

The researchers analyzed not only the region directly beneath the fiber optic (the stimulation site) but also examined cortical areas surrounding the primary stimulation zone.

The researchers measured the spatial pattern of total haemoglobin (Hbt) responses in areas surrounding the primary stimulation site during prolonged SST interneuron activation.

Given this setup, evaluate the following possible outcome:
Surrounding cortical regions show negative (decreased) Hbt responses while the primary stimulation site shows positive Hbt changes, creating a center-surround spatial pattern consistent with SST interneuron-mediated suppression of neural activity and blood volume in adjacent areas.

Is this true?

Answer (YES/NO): YES